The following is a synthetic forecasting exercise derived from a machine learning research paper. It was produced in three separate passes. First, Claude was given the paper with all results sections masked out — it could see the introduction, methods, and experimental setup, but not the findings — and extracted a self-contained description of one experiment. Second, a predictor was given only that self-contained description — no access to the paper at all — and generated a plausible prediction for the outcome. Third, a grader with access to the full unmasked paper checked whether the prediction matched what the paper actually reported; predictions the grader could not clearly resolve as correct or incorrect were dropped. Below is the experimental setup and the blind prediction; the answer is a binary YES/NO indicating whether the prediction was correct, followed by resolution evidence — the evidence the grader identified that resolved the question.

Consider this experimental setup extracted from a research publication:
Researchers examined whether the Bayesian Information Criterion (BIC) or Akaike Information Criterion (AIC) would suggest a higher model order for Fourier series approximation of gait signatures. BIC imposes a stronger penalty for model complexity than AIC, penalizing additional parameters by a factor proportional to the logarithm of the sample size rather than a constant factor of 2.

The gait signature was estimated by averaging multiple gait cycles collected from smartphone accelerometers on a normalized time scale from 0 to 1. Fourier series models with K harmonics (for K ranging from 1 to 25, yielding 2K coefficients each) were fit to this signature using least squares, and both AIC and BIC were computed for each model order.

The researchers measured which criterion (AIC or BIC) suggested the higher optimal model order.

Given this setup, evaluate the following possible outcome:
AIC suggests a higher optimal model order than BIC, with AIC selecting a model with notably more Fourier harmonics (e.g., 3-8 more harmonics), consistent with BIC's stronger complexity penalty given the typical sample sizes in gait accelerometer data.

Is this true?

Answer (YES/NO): NO